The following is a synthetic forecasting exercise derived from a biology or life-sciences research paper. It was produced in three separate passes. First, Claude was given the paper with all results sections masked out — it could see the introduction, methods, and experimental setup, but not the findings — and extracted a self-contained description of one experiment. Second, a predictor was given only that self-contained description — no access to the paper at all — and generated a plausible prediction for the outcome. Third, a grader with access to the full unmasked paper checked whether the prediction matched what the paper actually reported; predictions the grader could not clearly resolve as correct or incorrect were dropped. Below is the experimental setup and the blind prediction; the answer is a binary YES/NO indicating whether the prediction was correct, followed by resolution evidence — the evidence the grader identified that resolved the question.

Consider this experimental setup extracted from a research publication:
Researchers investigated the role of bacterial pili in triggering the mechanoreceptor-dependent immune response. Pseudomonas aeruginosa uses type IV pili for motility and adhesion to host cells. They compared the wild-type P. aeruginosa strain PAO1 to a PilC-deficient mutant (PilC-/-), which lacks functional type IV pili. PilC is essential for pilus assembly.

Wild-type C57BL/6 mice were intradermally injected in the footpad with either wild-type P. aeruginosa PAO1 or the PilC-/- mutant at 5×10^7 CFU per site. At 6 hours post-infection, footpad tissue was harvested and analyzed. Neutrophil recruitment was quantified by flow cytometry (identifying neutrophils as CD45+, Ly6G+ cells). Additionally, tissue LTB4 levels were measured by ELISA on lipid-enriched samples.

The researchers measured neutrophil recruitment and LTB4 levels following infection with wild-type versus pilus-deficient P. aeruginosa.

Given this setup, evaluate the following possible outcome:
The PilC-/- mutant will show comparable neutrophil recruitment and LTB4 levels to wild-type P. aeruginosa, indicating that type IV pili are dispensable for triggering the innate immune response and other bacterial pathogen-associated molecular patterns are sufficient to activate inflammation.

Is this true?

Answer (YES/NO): NO